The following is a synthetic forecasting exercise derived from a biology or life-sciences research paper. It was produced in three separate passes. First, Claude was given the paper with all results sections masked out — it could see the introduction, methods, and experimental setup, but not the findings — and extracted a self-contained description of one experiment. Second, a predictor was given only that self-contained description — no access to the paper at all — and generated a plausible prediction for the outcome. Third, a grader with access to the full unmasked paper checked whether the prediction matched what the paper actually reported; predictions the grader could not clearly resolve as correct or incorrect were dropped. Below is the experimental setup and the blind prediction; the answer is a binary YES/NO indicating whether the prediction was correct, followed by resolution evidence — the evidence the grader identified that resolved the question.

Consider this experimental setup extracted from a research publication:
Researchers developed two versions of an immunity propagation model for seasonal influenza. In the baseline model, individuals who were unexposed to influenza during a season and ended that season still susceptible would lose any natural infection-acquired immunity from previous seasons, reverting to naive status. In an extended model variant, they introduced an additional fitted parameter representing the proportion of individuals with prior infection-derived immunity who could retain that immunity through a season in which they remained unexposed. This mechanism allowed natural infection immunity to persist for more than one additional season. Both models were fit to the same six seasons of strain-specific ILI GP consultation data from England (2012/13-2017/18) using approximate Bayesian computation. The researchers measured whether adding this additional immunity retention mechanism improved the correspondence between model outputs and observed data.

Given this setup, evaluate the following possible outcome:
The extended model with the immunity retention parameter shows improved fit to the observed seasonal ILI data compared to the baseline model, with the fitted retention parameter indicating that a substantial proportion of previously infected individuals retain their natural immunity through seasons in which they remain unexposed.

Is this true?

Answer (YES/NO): NO